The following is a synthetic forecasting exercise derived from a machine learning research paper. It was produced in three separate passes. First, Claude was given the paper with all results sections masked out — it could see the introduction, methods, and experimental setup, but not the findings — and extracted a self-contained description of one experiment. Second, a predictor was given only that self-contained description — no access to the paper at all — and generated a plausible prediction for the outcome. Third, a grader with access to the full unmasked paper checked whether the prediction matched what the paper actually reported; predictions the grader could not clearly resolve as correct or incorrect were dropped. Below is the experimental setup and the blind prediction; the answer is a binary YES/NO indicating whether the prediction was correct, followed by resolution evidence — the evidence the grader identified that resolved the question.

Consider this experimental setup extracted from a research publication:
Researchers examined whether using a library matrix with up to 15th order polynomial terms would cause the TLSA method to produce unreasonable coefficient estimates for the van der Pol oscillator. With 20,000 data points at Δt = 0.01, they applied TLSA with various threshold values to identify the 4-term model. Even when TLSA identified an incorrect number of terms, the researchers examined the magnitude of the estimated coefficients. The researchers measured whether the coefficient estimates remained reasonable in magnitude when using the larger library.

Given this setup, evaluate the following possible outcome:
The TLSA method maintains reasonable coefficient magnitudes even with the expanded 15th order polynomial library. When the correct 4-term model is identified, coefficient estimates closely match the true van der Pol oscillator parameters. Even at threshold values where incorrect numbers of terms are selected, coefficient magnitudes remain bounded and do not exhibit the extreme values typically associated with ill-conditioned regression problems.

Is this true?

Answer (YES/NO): NO